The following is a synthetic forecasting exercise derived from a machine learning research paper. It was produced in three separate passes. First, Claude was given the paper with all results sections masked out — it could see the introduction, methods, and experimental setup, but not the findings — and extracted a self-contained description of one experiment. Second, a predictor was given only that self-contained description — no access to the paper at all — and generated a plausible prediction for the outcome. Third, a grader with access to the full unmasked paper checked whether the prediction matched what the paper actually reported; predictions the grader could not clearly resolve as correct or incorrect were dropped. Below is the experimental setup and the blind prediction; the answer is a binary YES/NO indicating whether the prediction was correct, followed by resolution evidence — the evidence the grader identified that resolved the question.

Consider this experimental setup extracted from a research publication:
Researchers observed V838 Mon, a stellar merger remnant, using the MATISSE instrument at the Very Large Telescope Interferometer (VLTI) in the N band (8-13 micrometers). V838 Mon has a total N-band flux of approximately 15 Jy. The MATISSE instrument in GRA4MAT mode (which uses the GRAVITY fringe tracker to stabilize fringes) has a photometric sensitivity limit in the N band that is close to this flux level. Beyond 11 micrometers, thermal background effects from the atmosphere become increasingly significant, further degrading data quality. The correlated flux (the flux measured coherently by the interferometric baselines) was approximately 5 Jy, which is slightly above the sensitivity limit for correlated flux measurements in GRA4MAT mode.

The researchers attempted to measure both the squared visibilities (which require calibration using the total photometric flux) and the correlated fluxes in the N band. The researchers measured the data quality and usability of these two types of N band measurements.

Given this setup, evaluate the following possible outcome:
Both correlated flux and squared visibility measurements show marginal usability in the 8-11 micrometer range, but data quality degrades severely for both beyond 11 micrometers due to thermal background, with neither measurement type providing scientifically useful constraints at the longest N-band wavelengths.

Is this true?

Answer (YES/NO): NO